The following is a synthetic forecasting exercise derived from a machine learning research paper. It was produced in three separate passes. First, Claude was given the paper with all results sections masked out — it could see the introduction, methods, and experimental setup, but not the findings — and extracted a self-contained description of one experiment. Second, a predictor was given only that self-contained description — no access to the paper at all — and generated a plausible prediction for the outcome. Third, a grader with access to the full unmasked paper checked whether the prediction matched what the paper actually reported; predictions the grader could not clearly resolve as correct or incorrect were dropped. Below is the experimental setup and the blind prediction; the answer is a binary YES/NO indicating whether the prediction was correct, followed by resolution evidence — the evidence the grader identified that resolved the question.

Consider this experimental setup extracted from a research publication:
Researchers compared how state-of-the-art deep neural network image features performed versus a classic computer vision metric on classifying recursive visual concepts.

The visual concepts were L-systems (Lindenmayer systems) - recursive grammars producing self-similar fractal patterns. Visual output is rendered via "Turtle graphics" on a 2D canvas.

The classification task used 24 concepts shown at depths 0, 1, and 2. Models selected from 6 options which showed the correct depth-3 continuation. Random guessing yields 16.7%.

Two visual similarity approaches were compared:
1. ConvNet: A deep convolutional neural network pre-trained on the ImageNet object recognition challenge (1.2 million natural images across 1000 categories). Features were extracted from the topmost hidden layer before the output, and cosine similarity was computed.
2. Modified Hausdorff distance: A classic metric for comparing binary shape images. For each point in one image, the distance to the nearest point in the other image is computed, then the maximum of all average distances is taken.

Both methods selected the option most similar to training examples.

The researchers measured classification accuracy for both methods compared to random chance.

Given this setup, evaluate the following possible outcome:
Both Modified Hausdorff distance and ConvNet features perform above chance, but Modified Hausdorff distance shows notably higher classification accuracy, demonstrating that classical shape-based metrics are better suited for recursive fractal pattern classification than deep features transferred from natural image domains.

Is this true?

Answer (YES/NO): NO